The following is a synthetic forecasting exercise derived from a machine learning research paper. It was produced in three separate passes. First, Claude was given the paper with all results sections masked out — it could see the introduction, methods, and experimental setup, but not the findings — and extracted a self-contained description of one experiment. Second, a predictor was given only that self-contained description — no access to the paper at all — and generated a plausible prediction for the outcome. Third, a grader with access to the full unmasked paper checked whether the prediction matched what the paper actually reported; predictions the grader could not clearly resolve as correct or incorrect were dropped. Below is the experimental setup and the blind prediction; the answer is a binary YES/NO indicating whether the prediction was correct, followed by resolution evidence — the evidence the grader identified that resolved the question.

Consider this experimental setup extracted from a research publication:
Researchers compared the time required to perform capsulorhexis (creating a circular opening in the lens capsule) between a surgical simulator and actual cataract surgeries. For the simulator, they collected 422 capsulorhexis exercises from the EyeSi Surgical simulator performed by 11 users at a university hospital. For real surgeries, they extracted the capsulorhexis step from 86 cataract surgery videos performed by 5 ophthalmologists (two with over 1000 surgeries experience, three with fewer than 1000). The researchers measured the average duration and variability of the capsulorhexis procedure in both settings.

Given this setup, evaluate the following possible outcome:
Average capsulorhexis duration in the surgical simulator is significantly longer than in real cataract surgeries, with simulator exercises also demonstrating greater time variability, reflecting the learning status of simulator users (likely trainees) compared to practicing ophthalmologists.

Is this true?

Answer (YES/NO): YES